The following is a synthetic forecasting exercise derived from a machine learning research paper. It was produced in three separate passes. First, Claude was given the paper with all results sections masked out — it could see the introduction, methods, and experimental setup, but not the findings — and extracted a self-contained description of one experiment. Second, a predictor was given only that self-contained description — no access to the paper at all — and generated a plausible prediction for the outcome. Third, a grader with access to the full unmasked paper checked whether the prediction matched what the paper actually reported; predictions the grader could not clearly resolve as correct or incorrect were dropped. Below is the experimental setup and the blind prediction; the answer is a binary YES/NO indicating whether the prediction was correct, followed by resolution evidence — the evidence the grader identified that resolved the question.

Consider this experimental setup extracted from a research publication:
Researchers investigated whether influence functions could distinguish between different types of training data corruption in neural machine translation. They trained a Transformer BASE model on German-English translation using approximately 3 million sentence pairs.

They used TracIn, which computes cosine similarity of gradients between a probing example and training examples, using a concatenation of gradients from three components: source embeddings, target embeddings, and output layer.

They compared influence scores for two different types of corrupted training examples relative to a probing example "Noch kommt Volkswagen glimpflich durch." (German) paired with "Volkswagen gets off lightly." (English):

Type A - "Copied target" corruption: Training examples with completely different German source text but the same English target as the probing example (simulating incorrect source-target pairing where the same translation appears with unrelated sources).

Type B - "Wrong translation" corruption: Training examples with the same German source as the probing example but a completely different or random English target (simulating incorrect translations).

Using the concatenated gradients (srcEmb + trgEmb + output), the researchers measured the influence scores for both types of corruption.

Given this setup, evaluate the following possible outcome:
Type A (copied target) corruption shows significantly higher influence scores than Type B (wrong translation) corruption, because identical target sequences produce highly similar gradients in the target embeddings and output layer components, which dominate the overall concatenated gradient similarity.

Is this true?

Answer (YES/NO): YES